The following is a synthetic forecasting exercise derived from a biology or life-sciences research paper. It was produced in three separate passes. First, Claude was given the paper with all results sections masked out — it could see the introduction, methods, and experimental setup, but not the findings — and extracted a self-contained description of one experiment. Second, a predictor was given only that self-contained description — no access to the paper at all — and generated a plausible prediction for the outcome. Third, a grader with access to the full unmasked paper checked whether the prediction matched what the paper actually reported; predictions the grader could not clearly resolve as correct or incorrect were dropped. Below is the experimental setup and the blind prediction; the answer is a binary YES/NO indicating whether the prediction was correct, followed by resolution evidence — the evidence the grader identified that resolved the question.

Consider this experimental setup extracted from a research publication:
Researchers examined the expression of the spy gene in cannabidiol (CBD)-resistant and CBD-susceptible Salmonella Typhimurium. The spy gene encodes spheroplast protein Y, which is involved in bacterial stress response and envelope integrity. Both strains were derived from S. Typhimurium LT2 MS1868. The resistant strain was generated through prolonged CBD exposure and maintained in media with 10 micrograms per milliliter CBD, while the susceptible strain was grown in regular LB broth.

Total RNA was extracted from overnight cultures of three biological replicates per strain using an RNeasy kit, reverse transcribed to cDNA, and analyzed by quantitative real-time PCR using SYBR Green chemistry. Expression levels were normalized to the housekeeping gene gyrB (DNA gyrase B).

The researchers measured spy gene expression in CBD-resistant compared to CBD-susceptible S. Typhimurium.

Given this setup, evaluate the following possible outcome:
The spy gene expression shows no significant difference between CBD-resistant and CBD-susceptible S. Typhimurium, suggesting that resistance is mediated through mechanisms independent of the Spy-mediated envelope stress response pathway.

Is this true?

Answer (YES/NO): NO